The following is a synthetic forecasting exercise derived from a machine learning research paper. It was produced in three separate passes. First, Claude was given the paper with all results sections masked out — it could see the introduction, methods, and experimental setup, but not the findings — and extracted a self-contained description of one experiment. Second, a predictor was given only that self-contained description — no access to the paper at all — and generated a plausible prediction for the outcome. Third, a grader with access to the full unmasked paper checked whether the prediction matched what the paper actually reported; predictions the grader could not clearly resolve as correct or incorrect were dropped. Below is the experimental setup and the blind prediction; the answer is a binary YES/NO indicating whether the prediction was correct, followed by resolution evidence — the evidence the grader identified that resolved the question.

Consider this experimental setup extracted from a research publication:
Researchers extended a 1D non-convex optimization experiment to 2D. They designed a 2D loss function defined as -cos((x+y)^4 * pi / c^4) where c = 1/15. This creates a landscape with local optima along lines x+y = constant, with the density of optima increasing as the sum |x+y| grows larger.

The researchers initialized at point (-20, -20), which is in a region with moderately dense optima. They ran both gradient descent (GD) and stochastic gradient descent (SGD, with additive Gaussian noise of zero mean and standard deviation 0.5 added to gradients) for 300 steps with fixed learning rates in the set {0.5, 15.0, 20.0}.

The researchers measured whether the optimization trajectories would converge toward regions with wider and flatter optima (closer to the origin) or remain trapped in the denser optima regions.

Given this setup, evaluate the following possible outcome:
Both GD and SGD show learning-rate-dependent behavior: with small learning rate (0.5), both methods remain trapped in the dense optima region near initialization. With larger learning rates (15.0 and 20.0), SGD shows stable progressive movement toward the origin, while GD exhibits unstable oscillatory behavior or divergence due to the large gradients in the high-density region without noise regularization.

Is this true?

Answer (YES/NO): NO